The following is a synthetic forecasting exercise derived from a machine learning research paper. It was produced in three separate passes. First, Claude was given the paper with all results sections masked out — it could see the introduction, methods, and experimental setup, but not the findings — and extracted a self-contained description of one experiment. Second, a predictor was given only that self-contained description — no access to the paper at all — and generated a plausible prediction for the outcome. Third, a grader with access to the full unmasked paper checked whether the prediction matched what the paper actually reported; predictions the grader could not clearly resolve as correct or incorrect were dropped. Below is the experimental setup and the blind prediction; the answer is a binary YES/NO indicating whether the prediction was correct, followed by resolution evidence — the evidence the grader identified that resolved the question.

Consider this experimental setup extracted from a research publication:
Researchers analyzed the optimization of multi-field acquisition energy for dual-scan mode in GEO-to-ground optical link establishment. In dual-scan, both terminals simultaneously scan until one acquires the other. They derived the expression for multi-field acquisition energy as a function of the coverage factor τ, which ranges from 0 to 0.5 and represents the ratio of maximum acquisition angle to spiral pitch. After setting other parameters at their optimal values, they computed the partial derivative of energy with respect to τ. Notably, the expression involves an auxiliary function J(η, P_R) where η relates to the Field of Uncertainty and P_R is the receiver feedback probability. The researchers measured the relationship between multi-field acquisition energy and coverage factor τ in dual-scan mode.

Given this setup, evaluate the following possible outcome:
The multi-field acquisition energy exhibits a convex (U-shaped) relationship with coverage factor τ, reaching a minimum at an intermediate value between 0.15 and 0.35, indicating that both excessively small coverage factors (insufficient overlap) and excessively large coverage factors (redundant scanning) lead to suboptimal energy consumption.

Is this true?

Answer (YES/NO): NO